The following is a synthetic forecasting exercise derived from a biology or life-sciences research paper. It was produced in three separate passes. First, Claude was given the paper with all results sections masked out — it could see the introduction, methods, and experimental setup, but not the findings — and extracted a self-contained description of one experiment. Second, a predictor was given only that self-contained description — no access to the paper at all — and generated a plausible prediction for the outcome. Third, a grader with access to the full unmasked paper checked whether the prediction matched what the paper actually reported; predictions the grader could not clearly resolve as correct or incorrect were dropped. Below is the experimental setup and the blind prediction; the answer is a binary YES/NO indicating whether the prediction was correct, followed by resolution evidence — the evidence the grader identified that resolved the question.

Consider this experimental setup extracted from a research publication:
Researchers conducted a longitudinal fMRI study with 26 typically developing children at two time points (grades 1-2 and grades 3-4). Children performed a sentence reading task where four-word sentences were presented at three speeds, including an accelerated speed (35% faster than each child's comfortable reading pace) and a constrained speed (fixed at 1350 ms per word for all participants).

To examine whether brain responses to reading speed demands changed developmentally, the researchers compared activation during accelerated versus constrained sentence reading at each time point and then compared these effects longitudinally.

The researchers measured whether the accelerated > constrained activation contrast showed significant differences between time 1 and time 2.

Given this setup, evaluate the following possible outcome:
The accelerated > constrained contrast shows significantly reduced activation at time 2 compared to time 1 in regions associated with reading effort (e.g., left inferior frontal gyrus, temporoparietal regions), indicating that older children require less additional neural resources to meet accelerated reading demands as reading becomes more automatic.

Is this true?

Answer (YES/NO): NO